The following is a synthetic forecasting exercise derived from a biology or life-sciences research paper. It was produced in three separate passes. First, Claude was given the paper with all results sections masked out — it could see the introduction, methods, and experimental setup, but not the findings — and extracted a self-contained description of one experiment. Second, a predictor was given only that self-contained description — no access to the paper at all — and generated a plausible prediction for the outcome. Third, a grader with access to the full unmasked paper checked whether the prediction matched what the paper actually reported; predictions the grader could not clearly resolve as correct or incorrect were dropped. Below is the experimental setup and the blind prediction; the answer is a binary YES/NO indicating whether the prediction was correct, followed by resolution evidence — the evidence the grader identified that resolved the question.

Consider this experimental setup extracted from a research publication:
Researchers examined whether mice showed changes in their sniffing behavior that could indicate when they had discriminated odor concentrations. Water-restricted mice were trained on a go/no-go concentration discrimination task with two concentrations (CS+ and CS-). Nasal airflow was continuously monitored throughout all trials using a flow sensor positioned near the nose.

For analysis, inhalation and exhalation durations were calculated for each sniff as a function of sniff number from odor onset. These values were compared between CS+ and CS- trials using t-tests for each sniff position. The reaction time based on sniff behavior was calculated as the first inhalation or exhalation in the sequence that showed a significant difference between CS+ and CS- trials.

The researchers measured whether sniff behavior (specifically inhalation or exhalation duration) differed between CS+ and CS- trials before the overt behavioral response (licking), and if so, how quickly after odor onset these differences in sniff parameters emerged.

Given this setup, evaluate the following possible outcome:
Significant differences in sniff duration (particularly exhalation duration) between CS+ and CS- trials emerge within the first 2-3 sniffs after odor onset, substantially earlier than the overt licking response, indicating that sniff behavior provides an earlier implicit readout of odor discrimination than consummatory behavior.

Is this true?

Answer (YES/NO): YES